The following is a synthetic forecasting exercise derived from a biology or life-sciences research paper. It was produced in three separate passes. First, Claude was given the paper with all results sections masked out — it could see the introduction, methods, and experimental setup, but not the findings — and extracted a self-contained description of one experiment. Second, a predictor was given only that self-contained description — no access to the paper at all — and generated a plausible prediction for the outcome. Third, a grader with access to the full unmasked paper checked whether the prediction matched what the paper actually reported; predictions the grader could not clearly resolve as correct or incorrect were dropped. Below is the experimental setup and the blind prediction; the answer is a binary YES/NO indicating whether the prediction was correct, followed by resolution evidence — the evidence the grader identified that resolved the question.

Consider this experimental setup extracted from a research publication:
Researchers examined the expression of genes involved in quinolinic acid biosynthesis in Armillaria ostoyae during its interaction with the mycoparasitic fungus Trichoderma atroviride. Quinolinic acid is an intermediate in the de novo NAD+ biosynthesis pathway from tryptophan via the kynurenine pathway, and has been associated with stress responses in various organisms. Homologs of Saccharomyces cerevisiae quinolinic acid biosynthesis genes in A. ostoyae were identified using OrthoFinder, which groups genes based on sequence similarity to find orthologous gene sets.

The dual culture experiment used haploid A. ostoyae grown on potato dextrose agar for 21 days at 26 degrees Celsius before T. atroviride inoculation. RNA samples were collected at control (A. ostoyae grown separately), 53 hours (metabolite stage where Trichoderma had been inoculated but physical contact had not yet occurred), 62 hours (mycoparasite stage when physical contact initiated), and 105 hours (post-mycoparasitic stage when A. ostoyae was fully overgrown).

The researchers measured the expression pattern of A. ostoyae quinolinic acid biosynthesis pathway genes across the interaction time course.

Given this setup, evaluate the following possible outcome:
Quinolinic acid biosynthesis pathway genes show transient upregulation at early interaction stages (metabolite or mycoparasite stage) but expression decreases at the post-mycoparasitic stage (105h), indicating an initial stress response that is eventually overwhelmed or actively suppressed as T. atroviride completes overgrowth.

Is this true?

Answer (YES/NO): YES